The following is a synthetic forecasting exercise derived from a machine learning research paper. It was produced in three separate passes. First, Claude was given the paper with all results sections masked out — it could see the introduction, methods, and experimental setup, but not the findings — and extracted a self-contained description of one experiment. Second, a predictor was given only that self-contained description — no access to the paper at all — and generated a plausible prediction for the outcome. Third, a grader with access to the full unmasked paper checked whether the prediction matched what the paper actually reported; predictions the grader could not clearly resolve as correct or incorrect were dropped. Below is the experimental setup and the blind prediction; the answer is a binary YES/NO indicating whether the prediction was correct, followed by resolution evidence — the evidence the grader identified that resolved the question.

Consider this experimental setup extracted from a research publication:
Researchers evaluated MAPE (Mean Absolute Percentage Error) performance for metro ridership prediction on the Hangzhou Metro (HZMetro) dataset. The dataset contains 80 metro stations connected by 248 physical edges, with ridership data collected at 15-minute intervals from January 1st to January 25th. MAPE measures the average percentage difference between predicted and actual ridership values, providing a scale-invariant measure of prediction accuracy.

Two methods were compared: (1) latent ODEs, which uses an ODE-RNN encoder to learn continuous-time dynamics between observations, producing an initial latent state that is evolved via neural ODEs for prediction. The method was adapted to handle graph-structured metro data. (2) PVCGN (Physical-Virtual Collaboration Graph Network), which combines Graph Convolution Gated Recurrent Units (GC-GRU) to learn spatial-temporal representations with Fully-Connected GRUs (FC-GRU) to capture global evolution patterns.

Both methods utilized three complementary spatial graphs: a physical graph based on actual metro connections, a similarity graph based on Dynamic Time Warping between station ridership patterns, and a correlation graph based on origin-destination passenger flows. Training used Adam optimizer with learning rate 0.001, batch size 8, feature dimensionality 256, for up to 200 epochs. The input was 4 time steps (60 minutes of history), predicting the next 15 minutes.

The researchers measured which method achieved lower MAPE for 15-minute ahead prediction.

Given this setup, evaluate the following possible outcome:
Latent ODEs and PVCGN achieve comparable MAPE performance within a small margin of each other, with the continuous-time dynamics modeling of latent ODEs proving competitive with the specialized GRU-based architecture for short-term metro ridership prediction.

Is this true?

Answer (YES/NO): YES